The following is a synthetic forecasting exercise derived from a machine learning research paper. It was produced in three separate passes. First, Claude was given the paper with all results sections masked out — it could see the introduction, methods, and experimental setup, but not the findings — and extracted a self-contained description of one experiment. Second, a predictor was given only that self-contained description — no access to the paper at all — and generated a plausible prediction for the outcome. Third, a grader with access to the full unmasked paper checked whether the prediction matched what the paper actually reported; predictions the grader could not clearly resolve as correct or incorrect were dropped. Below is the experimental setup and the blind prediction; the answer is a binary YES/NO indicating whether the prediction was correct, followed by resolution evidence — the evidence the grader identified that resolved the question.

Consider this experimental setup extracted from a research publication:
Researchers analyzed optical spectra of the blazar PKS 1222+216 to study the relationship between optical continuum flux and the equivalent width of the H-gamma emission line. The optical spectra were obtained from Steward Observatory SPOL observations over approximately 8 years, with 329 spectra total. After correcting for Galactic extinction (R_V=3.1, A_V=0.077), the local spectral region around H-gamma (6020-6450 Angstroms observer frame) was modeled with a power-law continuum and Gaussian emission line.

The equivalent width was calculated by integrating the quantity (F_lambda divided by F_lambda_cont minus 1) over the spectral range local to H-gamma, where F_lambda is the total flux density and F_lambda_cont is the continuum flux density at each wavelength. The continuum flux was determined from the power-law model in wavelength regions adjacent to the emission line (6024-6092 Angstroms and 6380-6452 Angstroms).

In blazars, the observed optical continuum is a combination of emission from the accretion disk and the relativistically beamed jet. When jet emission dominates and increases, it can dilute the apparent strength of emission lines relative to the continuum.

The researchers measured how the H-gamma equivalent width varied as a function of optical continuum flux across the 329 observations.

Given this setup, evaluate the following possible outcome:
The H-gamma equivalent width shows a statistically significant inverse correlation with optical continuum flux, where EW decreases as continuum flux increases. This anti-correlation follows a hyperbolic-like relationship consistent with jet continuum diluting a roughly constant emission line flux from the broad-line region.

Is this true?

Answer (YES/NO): YES